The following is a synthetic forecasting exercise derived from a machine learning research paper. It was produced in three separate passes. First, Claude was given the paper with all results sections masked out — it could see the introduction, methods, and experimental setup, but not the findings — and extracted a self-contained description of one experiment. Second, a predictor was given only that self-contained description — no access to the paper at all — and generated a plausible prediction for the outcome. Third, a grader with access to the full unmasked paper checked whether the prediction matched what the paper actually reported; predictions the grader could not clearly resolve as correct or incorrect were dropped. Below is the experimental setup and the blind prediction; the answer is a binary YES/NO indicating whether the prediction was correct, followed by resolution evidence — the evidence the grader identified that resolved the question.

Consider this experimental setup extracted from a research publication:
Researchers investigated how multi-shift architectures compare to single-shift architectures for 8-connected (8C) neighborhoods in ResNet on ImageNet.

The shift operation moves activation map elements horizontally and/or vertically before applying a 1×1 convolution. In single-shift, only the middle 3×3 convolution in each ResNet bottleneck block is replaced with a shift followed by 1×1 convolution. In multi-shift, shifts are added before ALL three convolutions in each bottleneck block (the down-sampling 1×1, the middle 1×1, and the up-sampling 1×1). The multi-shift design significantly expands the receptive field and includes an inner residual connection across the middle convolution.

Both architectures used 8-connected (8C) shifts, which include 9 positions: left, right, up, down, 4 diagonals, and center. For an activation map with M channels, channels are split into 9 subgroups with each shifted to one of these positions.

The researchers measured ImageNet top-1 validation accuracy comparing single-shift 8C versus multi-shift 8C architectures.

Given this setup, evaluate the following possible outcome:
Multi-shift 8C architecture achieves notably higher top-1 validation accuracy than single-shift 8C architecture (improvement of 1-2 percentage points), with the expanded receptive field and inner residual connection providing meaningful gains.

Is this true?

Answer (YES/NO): NO